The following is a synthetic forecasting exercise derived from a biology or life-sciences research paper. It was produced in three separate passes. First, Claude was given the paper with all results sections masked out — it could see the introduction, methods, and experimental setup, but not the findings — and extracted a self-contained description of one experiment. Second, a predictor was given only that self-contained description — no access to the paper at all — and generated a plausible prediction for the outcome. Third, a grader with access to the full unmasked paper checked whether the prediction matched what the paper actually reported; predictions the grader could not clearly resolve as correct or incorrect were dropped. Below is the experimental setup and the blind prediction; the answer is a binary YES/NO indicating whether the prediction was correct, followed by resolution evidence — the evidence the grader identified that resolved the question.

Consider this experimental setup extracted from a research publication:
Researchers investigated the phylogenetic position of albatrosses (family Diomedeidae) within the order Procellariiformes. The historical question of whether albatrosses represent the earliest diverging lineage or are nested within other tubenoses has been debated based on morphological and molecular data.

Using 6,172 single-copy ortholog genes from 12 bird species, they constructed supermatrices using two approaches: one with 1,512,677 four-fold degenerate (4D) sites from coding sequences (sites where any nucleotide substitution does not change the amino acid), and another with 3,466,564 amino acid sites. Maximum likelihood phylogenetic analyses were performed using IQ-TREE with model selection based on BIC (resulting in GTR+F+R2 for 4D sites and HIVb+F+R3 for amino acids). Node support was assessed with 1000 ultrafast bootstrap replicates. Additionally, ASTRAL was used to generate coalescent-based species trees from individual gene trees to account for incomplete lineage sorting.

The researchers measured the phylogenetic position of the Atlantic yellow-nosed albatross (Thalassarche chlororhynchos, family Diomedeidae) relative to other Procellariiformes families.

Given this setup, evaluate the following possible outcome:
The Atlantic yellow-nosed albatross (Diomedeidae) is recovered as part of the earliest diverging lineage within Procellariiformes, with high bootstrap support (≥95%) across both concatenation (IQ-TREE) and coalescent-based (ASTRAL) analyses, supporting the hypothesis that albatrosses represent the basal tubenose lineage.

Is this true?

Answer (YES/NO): YES